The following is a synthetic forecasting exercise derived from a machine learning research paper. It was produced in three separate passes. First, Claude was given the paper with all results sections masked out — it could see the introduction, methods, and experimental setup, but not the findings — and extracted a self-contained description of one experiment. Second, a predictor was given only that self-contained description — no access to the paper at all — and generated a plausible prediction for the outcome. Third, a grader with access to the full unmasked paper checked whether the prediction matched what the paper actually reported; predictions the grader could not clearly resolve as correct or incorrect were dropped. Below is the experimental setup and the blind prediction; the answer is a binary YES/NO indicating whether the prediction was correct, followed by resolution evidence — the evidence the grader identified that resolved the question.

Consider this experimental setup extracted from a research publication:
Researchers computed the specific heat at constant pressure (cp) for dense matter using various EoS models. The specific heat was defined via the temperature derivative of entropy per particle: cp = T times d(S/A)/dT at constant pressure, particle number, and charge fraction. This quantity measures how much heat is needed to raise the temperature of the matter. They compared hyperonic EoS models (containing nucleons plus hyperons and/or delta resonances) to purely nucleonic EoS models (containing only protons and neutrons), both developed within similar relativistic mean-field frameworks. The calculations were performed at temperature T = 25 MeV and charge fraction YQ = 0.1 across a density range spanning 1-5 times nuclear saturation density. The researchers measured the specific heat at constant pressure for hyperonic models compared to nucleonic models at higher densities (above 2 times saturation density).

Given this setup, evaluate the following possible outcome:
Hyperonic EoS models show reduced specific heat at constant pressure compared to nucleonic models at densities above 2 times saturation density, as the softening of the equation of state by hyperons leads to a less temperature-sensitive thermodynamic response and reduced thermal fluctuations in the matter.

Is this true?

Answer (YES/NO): NO